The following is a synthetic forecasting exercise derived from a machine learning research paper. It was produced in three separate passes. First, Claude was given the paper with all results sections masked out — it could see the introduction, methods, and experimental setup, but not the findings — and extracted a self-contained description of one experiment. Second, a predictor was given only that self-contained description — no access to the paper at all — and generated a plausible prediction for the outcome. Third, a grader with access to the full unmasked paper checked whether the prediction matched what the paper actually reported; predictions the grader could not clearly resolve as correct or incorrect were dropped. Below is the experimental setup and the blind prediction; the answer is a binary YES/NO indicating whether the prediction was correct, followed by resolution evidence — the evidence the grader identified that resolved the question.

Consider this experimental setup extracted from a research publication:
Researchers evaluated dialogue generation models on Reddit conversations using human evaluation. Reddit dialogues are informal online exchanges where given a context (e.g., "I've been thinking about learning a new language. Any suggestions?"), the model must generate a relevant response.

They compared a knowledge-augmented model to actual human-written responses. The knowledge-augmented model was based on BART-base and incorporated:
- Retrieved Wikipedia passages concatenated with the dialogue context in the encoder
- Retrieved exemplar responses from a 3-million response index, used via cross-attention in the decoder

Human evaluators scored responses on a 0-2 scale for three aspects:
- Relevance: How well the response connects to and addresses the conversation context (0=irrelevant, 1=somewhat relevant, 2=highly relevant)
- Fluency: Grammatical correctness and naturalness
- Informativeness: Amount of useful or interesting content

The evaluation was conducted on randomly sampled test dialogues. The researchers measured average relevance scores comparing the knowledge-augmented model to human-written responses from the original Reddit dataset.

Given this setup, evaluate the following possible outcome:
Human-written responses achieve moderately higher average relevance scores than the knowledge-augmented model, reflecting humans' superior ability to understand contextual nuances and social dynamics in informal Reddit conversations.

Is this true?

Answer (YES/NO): NO